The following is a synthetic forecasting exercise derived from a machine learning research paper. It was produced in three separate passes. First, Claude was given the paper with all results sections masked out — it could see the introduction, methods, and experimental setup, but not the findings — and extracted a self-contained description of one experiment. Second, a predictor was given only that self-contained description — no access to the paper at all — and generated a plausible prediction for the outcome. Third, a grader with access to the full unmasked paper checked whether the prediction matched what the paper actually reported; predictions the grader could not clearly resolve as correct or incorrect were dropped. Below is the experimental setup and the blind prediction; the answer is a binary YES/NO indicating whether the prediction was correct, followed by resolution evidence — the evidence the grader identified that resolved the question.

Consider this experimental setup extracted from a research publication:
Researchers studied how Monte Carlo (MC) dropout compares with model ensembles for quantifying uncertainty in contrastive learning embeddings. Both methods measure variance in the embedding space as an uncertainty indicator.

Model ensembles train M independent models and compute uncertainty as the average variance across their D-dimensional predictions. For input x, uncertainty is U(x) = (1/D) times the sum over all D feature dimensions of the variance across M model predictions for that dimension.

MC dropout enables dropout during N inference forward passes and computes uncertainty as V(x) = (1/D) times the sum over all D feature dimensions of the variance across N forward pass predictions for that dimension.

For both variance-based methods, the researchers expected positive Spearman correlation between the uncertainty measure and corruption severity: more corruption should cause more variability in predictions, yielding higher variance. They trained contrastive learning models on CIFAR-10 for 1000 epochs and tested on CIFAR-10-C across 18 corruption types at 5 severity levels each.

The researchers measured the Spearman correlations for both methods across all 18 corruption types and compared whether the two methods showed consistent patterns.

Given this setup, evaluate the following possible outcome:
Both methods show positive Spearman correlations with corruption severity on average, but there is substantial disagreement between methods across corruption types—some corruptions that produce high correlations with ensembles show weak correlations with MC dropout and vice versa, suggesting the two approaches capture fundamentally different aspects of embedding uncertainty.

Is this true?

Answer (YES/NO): NO